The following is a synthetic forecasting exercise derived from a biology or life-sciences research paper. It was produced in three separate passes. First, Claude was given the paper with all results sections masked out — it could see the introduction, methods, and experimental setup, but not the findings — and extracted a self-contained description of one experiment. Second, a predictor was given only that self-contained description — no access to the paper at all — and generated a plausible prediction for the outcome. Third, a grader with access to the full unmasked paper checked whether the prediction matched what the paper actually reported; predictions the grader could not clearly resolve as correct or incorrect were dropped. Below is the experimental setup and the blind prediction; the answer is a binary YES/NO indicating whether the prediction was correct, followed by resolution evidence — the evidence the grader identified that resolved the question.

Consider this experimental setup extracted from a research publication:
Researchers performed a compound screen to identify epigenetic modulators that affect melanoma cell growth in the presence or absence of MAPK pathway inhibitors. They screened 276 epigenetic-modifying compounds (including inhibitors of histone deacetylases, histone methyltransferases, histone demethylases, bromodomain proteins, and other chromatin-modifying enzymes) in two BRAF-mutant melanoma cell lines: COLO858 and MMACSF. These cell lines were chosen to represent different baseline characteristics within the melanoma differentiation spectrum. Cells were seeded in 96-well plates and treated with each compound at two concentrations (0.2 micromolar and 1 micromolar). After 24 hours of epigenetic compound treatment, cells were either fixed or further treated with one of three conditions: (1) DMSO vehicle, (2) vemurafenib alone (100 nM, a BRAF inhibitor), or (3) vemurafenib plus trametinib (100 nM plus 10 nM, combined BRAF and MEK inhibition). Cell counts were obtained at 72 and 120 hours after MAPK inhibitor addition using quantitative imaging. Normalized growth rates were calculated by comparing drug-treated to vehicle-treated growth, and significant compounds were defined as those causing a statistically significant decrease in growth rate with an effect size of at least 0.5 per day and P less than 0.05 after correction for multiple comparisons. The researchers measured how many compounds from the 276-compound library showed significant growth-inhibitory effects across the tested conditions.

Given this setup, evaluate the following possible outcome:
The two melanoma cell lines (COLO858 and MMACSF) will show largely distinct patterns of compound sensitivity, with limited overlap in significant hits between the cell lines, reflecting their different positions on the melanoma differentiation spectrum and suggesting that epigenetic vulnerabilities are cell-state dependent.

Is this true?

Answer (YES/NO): NO